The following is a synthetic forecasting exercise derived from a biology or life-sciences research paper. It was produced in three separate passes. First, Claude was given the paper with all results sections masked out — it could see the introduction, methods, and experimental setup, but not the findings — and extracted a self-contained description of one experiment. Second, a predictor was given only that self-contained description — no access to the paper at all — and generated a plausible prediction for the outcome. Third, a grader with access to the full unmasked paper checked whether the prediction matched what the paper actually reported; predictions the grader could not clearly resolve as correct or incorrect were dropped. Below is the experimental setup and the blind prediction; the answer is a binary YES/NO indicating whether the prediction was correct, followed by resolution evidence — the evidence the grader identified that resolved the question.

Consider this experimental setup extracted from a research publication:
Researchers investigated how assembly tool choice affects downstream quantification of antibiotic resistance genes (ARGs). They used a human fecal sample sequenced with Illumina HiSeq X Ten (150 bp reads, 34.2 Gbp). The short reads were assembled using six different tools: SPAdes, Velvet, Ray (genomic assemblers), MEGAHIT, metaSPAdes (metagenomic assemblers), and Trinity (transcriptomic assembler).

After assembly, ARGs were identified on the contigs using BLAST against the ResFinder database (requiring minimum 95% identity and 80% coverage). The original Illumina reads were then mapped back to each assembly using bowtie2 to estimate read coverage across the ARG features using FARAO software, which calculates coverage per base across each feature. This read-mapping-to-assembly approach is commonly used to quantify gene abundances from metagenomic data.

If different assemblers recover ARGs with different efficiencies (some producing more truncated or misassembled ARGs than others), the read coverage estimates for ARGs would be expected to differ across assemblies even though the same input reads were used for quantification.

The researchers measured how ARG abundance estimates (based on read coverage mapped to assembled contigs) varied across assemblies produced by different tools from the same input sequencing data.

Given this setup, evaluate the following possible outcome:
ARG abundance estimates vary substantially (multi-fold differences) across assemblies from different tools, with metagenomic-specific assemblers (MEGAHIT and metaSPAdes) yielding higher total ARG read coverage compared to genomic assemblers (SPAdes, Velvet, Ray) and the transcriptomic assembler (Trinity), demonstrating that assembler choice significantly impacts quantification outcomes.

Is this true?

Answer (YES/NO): NO